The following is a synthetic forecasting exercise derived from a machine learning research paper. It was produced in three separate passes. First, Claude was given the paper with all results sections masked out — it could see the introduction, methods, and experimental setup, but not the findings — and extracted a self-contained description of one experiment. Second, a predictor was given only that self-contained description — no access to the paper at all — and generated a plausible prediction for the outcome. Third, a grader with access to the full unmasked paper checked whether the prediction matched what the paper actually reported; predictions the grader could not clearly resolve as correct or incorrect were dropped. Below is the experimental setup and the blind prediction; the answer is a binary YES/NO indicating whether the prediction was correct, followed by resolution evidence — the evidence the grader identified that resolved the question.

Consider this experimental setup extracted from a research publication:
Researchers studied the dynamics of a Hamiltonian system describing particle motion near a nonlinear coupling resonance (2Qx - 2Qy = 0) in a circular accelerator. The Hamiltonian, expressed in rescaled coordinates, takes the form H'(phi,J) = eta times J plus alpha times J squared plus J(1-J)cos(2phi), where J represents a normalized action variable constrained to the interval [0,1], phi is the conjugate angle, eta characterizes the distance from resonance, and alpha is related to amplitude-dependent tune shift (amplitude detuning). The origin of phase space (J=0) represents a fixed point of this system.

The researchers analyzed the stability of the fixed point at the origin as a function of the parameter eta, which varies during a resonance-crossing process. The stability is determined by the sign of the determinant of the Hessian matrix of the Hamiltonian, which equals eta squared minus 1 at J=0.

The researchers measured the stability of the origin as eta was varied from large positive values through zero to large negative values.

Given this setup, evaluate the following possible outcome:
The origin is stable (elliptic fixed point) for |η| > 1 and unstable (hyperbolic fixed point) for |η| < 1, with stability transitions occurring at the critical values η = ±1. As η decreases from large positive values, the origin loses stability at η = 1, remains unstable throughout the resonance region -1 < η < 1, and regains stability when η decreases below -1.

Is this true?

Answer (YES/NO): YES